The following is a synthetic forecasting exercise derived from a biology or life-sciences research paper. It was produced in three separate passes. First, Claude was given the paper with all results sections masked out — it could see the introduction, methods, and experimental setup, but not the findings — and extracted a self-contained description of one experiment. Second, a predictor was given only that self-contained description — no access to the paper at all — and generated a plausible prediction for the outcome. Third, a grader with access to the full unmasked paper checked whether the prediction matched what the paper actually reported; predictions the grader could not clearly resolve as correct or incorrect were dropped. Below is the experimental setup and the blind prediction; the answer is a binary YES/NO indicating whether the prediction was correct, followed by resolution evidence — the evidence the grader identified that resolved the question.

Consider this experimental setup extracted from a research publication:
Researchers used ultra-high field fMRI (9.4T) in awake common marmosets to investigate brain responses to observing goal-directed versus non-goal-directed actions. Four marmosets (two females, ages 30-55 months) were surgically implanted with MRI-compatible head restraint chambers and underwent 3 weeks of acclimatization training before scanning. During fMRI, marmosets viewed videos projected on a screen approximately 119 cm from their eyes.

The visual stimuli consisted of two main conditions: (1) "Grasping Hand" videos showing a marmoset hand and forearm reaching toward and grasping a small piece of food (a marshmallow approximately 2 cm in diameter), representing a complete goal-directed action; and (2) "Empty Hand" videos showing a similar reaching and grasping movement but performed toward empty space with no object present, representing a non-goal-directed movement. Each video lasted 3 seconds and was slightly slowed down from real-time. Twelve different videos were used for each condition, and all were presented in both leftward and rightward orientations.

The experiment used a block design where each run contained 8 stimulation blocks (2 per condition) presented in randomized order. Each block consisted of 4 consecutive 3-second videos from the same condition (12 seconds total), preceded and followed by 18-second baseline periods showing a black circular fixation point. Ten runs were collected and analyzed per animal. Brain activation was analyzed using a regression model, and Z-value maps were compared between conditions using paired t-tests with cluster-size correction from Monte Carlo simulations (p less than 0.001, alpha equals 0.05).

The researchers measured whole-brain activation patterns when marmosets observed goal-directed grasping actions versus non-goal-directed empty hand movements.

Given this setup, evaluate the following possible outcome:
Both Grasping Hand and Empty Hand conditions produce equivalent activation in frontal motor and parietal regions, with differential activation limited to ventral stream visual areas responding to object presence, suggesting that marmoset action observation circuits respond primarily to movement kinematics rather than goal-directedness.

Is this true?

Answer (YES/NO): NO